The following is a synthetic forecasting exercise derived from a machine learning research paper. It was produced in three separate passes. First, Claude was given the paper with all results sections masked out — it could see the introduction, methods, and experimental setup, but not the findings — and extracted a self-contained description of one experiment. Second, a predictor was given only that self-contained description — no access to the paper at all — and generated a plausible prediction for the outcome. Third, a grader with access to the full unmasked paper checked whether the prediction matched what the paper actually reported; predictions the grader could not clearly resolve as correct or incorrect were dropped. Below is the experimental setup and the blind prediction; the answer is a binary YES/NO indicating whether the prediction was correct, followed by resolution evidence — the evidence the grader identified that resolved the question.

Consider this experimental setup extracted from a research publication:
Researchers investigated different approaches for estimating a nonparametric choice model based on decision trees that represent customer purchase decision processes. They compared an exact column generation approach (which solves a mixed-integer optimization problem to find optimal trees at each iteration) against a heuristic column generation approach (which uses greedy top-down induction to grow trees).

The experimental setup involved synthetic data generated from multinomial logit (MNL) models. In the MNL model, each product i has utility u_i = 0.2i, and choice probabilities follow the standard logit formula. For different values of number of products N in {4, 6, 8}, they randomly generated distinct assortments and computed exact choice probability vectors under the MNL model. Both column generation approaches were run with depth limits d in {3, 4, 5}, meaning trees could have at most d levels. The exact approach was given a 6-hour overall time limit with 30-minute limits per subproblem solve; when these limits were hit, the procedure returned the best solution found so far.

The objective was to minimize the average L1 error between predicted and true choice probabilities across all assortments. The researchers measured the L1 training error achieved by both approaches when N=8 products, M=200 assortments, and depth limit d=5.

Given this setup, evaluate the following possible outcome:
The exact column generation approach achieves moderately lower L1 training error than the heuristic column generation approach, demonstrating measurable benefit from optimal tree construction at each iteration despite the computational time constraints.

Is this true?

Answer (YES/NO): NO